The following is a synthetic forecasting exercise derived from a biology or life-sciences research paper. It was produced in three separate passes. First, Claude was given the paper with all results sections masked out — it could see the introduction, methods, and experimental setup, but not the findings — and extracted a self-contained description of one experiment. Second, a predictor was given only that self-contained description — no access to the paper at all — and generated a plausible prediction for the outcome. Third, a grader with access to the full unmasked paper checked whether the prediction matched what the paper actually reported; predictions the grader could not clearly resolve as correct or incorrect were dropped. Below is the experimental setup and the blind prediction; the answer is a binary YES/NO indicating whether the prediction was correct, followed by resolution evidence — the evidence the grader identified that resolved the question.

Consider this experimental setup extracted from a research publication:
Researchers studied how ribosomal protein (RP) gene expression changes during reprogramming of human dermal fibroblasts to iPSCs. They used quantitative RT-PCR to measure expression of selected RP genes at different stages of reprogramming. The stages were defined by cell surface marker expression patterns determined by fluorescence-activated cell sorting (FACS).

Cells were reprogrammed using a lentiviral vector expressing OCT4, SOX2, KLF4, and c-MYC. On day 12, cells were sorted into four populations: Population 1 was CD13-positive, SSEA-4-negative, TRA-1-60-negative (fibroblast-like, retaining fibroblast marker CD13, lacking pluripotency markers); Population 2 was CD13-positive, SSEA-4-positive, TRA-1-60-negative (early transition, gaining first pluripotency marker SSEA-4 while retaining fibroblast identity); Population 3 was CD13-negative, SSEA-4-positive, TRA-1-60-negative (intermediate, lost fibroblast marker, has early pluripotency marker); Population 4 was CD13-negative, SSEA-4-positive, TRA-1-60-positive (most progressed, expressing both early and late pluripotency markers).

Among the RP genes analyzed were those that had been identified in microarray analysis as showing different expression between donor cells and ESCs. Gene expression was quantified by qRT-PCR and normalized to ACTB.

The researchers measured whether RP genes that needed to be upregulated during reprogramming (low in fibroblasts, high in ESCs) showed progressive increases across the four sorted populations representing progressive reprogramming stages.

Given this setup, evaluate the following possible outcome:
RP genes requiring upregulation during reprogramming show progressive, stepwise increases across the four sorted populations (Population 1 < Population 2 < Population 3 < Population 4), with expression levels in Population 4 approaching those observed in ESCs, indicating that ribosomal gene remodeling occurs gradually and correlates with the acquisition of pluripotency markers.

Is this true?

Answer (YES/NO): NO